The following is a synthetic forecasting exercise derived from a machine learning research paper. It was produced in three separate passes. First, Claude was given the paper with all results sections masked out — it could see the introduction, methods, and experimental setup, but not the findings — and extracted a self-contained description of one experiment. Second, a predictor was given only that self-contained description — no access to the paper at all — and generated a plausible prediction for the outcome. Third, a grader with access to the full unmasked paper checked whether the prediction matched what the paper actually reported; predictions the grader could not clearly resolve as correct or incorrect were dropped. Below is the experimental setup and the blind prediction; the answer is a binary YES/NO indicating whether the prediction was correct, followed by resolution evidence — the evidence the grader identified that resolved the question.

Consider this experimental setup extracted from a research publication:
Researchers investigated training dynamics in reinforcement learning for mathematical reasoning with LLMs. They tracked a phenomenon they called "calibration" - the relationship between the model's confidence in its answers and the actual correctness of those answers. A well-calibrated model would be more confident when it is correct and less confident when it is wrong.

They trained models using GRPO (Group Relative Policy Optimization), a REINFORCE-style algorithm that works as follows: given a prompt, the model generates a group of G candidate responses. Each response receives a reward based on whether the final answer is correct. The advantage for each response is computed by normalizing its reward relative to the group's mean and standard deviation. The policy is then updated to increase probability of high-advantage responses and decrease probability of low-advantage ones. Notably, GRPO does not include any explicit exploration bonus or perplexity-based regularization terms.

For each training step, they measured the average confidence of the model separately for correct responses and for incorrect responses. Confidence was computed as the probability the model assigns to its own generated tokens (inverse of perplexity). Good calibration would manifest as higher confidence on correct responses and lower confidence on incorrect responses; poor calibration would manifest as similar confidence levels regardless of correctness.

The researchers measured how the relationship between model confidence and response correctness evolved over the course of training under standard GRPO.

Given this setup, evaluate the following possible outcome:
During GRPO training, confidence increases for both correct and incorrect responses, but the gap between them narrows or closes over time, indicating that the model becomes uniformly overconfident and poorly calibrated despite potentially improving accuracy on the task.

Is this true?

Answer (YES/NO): YES